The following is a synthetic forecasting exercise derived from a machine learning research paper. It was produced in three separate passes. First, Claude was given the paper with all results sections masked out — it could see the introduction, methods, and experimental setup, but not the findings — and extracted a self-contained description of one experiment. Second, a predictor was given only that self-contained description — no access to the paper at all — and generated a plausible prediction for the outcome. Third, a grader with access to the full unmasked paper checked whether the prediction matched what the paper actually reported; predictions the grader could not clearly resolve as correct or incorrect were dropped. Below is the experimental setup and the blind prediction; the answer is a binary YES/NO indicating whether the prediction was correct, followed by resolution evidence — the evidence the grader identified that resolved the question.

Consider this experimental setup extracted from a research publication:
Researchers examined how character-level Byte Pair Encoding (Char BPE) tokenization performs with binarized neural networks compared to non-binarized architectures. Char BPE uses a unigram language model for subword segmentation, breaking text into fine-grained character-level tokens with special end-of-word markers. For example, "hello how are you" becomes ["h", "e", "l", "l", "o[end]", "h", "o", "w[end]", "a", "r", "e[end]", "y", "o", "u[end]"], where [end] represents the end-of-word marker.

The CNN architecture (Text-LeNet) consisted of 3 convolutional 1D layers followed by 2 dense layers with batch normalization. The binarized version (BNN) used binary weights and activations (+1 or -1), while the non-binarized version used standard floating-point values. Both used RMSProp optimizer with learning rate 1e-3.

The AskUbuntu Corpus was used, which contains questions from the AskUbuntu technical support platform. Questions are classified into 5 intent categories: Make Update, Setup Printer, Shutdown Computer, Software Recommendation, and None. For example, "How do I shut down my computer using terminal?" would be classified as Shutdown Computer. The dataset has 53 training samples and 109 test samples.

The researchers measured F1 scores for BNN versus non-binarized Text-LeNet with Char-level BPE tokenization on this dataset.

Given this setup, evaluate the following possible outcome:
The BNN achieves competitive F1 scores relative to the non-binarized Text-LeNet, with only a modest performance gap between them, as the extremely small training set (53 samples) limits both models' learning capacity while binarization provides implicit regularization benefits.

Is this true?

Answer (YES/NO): YES